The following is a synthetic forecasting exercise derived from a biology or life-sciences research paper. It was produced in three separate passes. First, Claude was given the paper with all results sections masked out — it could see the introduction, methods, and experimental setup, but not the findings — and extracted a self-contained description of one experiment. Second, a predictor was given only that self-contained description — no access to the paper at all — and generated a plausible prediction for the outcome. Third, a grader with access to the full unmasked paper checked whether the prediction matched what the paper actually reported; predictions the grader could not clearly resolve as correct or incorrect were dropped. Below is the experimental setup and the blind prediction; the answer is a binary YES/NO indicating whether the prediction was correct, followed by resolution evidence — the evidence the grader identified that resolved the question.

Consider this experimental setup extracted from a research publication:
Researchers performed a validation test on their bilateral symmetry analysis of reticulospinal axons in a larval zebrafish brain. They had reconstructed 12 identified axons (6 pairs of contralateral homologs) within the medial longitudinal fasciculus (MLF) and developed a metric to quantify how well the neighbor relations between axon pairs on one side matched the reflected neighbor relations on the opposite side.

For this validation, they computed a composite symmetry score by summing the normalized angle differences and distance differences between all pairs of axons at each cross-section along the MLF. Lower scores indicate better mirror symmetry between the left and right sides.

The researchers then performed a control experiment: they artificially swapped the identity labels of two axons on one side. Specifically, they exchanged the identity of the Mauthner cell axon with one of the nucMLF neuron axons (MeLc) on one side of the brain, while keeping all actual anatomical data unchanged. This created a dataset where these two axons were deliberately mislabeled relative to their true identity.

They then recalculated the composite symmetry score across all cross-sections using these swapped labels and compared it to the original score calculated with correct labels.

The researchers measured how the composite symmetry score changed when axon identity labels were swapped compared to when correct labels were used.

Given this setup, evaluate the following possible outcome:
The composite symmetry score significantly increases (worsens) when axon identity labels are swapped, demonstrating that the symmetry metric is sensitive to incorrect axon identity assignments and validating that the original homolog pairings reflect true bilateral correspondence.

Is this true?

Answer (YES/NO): YES